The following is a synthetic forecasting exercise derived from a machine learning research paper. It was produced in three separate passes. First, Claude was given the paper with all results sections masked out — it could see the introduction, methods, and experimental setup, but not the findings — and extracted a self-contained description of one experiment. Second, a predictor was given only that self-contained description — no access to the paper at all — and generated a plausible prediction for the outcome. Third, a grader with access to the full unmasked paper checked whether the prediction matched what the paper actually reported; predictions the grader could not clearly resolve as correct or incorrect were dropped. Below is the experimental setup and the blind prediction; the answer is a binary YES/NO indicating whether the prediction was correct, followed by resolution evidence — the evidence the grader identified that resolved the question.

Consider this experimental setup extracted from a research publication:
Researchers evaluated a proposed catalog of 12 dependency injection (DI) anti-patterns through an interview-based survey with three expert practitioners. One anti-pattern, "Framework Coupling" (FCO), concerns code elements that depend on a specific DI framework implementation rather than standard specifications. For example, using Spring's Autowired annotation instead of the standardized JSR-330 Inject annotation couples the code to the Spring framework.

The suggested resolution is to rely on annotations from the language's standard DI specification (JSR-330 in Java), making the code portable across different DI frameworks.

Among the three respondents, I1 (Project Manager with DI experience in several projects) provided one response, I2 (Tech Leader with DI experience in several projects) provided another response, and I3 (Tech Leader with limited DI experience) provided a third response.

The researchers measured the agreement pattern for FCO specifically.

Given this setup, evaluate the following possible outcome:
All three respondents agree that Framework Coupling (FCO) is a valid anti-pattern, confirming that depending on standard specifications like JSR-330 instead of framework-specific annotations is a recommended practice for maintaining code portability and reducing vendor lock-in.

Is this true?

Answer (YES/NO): NO